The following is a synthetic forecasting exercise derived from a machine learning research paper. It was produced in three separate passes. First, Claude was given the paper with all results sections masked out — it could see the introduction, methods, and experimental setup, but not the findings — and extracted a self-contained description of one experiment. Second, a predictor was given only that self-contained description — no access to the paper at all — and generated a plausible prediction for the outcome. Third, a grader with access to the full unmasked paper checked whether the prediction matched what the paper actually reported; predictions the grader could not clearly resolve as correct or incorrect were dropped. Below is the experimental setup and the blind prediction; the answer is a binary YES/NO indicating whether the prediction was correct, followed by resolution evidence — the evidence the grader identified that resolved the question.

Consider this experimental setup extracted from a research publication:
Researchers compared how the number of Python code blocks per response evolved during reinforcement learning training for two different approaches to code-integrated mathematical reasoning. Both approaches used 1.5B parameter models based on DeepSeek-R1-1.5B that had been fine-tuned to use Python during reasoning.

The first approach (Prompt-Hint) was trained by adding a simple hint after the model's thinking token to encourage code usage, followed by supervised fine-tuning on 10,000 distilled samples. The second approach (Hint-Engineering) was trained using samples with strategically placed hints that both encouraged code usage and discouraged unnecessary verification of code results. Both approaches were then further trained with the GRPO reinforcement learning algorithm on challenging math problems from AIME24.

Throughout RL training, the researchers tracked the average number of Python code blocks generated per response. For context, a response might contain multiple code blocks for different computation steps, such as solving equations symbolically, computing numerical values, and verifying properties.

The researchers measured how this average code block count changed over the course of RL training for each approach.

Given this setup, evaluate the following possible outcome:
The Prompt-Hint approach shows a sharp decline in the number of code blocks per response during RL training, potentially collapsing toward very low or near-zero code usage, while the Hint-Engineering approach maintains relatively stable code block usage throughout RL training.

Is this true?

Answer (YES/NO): NO